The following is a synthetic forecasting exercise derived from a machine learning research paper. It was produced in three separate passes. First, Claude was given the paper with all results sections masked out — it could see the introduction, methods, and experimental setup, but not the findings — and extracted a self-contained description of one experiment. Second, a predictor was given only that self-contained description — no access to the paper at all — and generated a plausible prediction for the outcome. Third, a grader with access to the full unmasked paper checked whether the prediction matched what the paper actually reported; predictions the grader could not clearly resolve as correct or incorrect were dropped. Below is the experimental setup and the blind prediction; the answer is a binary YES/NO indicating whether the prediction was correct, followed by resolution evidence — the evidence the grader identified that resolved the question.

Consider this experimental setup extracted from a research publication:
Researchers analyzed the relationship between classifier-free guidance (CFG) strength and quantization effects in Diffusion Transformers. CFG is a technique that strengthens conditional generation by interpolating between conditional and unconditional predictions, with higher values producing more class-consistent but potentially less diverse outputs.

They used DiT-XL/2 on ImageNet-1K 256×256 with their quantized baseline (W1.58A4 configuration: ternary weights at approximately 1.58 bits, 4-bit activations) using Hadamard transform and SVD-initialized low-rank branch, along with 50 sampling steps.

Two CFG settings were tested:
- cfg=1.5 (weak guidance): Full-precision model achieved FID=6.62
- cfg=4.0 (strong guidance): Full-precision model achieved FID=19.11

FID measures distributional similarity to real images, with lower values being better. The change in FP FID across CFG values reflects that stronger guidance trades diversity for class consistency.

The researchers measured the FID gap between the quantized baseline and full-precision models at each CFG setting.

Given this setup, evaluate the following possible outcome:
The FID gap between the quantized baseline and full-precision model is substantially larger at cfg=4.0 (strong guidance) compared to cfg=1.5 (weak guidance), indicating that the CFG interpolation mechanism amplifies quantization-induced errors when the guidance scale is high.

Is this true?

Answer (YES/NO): NO